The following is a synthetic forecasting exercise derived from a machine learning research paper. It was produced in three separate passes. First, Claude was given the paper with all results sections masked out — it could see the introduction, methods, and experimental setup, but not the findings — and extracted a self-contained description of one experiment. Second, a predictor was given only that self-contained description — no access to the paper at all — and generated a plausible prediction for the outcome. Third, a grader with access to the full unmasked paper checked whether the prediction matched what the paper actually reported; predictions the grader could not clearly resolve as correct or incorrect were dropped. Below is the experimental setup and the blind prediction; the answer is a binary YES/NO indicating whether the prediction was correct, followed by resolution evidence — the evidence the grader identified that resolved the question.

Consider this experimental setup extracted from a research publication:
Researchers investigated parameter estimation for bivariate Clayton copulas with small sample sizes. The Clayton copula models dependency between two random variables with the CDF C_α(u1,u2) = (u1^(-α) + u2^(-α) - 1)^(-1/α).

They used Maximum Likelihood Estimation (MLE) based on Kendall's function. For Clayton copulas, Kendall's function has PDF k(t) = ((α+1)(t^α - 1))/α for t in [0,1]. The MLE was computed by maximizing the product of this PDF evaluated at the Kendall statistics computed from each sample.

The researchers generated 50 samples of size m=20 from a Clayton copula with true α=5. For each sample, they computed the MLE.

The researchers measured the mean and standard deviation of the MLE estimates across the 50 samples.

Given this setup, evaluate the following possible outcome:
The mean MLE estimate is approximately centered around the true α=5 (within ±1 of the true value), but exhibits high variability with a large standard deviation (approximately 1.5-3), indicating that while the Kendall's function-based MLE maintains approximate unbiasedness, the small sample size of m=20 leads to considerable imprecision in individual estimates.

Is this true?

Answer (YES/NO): NO